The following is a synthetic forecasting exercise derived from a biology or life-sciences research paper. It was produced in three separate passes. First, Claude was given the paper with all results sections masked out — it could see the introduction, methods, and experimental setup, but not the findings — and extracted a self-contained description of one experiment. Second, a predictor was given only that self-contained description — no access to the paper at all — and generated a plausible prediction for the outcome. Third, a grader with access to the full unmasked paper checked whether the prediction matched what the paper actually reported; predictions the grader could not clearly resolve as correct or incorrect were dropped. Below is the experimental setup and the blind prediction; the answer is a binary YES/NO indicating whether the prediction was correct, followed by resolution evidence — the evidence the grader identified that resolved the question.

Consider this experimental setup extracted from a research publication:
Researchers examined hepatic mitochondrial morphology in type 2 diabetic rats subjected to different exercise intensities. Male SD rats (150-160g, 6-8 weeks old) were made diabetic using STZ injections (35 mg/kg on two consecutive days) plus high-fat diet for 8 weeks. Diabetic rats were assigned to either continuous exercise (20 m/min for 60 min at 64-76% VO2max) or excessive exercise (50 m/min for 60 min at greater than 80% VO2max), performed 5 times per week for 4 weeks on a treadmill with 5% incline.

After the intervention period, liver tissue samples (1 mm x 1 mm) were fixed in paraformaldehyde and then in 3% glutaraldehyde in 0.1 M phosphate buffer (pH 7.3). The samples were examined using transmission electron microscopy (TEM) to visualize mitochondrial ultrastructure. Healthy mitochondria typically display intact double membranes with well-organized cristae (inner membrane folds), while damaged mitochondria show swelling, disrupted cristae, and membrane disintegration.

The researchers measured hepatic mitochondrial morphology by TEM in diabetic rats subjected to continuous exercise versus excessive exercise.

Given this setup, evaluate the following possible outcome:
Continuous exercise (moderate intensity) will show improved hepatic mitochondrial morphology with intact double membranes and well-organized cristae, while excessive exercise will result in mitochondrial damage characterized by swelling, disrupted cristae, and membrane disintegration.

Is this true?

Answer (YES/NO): YES